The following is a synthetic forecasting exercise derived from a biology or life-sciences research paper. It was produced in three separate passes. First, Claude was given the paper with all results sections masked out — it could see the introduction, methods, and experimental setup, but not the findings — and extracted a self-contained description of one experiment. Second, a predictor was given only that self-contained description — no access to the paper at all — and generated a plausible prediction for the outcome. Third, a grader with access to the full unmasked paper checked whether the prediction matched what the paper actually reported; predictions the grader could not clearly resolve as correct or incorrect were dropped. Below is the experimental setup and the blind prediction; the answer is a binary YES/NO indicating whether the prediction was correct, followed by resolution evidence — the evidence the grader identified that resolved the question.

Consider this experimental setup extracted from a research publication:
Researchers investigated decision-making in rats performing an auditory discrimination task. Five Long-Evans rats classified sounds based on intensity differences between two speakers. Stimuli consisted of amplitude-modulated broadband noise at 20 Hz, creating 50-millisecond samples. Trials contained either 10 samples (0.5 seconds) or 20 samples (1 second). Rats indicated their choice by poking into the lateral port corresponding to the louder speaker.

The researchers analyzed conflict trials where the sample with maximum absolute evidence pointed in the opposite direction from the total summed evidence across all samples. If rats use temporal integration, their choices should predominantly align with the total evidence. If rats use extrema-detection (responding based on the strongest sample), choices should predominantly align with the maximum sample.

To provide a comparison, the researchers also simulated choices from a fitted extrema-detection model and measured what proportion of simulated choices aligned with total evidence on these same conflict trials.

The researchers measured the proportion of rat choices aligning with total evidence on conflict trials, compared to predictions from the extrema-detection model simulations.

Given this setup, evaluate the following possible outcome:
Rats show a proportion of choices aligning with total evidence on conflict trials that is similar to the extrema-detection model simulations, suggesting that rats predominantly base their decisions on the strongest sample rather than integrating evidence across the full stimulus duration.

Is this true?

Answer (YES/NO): NO